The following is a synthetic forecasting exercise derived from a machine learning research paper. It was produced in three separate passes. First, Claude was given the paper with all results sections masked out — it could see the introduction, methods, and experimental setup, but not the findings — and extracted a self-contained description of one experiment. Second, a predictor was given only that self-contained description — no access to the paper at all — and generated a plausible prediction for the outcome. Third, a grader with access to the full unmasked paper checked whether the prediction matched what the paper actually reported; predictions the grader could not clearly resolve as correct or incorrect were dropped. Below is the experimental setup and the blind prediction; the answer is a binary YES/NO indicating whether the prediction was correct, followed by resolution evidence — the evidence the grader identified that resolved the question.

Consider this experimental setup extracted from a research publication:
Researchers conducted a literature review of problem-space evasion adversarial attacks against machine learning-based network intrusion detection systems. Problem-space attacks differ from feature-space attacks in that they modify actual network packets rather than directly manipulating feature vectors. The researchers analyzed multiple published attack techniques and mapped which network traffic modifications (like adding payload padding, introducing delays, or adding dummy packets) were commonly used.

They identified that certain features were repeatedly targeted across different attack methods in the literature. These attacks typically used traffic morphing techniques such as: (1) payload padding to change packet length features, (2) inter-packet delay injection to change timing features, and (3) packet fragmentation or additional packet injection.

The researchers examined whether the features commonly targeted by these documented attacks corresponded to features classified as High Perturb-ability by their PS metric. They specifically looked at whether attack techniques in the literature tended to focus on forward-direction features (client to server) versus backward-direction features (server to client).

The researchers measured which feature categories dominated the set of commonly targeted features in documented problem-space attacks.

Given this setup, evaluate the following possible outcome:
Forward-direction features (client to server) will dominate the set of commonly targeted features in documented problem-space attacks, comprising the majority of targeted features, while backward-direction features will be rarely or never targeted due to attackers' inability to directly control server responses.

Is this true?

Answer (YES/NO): YES